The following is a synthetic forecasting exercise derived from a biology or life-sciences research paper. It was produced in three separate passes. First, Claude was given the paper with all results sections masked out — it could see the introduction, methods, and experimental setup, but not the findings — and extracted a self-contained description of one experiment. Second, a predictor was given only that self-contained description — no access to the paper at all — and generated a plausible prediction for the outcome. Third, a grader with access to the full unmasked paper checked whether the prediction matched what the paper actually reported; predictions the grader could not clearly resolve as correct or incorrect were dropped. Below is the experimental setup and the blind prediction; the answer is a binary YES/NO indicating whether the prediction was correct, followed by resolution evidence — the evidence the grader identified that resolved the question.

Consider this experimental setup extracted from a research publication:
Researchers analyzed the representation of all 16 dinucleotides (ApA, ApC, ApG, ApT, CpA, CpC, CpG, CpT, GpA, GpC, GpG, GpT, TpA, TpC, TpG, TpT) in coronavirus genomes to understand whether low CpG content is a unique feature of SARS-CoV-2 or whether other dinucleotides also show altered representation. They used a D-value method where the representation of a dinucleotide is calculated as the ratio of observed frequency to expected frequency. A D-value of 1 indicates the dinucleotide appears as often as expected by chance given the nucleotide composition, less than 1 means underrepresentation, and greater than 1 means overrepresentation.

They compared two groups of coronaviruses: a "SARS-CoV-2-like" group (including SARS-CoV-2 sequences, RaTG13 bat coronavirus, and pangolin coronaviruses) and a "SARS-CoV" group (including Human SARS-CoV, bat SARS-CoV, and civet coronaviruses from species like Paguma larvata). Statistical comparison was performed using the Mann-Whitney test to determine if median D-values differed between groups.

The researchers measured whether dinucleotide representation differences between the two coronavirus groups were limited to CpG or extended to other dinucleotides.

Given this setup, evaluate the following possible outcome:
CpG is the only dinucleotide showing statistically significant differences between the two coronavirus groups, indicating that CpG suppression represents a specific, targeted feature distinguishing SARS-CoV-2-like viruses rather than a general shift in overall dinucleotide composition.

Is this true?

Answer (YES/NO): NO